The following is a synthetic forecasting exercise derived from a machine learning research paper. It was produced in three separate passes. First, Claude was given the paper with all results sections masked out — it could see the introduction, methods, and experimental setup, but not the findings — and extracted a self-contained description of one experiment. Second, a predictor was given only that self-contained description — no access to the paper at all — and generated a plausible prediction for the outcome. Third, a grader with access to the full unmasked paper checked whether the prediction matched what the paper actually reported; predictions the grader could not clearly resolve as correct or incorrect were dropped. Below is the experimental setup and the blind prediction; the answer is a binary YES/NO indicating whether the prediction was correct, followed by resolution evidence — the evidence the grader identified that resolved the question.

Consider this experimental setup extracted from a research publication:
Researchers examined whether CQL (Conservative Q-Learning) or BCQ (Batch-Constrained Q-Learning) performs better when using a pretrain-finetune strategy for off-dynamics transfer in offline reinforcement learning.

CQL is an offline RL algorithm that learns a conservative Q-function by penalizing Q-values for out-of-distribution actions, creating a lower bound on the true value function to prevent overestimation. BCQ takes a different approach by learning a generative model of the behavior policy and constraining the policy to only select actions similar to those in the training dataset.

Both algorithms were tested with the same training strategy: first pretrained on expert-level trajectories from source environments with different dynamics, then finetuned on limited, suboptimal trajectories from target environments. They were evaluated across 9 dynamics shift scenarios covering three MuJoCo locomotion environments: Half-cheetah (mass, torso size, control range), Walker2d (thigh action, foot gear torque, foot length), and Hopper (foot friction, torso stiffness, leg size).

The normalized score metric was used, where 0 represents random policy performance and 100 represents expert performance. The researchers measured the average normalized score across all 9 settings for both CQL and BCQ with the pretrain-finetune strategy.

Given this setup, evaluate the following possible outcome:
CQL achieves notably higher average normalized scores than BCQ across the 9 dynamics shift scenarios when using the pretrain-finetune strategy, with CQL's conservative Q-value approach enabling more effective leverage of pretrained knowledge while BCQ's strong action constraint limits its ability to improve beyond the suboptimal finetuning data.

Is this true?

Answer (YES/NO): NO